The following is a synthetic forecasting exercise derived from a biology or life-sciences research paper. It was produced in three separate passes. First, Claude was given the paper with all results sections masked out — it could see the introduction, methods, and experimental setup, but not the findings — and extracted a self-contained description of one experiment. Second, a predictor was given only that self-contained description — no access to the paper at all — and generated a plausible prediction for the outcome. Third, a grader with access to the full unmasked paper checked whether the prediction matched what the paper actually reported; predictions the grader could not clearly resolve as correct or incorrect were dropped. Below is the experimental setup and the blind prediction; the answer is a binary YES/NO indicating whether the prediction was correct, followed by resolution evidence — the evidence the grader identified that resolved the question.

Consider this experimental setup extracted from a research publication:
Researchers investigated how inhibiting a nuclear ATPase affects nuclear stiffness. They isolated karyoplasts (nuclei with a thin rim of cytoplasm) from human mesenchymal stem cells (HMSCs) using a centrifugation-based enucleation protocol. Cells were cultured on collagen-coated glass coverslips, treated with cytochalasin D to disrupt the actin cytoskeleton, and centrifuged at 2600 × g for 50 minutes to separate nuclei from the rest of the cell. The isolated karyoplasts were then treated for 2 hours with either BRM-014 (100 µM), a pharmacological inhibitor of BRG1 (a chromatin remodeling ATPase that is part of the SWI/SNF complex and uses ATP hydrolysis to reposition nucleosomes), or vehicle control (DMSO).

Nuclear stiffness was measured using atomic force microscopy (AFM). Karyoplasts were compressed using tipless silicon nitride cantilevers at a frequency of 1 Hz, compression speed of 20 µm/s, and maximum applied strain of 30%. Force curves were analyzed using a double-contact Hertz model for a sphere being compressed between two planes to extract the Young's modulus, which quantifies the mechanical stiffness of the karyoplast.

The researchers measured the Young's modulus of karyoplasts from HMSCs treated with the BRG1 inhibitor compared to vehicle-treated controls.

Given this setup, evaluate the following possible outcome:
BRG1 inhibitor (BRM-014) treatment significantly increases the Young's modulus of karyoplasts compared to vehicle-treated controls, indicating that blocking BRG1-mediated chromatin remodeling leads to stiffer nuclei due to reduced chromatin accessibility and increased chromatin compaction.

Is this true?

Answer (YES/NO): YES